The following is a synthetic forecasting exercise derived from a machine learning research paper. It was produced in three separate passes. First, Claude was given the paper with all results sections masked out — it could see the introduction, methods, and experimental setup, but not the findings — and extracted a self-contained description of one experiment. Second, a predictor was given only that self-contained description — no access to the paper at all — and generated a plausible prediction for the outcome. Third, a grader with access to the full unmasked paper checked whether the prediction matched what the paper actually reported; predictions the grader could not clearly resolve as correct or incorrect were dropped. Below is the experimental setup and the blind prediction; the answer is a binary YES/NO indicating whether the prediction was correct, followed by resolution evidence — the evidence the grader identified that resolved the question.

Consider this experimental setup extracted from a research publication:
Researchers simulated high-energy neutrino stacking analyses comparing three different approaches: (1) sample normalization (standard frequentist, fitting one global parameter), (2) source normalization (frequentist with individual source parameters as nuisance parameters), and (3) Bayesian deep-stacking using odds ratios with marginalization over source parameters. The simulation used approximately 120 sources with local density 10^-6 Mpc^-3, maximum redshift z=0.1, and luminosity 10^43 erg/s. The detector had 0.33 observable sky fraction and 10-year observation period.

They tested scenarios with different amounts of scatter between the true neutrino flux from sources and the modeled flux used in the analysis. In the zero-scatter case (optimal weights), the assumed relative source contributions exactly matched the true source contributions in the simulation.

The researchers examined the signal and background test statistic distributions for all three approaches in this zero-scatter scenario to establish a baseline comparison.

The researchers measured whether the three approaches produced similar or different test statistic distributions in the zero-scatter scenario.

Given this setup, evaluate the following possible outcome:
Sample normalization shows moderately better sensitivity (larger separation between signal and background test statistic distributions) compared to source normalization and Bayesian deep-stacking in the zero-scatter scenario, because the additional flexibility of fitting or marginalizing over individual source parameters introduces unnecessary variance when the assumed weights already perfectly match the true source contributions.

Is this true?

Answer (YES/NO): NO